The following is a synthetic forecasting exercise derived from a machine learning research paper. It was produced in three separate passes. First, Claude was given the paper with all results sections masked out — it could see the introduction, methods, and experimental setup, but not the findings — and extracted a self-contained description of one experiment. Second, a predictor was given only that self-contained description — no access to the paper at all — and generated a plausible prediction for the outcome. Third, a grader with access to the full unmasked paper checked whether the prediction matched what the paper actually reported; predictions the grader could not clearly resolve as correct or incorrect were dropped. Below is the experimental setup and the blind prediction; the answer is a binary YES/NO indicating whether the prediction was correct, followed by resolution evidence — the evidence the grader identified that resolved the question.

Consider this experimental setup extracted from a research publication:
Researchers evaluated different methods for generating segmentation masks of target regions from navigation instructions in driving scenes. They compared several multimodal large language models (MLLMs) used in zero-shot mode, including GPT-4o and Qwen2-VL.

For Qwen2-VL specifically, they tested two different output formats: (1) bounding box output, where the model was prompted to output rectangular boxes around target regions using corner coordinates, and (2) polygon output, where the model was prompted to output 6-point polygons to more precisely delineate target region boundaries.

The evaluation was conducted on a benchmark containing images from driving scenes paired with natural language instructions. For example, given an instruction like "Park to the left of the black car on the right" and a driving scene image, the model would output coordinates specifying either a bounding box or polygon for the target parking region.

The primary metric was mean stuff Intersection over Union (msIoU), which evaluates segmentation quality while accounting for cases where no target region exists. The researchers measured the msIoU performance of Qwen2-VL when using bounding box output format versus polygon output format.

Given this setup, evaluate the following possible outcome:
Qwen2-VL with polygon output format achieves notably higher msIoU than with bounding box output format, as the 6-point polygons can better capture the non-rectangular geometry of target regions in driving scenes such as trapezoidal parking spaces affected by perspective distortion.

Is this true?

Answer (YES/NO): NO